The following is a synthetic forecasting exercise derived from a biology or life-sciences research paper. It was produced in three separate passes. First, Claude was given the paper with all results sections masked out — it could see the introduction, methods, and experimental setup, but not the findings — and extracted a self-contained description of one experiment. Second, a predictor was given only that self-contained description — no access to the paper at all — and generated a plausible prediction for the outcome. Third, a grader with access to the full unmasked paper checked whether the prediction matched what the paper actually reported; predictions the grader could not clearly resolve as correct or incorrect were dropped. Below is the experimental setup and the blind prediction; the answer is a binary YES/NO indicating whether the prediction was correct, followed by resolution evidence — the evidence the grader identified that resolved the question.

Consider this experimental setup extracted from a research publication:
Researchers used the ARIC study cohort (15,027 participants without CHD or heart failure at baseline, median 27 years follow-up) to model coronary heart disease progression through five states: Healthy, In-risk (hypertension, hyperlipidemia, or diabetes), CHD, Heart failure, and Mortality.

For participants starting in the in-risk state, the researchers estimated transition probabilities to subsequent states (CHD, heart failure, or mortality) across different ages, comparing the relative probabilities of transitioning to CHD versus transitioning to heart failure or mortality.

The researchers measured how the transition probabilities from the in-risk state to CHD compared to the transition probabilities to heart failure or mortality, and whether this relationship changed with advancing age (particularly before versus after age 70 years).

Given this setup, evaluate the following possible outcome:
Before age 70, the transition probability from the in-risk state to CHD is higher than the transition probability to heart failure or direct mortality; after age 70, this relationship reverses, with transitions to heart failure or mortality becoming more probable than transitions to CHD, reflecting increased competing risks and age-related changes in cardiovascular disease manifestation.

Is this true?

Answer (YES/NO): YES